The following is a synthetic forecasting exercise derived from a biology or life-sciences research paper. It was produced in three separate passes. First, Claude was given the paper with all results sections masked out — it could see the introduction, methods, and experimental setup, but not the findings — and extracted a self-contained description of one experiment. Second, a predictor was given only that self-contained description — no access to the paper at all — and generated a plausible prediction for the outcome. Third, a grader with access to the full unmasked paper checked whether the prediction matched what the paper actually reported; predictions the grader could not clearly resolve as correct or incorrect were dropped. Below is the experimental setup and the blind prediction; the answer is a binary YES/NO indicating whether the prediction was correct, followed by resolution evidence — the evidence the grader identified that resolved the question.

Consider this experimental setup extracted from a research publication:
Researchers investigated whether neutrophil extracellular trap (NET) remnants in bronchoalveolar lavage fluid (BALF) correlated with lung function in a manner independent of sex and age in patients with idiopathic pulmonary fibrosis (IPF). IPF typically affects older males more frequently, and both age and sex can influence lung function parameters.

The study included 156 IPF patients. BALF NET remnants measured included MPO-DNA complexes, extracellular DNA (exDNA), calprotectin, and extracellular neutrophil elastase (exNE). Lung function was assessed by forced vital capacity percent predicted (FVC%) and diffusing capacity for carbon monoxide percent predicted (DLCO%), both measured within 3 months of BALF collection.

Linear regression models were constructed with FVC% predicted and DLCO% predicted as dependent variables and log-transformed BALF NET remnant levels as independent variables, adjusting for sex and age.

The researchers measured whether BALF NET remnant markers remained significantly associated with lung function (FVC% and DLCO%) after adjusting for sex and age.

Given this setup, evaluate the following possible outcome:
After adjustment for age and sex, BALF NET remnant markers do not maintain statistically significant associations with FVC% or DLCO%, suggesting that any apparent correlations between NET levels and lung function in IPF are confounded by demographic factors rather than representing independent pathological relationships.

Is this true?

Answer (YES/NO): NO